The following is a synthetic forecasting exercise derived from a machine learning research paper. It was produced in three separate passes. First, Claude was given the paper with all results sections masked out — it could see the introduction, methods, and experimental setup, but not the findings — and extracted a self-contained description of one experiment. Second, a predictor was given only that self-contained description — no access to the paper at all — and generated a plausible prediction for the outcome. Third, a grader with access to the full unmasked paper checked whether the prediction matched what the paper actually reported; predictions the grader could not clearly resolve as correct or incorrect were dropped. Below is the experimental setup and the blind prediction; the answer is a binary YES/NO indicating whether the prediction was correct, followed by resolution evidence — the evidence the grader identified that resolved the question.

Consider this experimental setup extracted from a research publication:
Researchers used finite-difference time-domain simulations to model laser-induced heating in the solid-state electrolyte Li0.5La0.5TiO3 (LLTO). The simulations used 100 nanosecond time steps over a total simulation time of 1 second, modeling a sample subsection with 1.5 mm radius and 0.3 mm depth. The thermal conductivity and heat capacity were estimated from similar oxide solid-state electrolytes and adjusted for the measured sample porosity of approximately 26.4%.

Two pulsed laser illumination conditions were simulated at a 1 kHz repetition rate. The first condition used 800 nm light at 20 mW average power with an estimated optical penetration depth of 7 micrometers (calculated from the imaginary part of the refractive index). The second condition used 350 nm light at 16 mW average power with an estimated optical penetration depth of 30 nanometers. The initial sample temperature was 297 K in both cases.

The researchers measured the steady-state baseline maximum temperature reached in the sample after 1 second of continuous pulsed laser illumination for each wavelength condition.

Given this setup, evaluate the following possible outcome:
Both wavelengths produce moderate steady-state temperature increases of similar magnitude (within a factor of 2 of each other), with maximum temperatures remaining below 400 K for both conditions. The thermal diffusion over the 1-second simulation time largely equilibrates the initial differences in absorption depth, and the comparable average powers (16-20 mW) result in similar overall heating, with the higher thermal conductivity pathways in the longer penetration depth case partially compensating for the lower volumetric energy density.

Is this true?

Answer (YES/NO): NO